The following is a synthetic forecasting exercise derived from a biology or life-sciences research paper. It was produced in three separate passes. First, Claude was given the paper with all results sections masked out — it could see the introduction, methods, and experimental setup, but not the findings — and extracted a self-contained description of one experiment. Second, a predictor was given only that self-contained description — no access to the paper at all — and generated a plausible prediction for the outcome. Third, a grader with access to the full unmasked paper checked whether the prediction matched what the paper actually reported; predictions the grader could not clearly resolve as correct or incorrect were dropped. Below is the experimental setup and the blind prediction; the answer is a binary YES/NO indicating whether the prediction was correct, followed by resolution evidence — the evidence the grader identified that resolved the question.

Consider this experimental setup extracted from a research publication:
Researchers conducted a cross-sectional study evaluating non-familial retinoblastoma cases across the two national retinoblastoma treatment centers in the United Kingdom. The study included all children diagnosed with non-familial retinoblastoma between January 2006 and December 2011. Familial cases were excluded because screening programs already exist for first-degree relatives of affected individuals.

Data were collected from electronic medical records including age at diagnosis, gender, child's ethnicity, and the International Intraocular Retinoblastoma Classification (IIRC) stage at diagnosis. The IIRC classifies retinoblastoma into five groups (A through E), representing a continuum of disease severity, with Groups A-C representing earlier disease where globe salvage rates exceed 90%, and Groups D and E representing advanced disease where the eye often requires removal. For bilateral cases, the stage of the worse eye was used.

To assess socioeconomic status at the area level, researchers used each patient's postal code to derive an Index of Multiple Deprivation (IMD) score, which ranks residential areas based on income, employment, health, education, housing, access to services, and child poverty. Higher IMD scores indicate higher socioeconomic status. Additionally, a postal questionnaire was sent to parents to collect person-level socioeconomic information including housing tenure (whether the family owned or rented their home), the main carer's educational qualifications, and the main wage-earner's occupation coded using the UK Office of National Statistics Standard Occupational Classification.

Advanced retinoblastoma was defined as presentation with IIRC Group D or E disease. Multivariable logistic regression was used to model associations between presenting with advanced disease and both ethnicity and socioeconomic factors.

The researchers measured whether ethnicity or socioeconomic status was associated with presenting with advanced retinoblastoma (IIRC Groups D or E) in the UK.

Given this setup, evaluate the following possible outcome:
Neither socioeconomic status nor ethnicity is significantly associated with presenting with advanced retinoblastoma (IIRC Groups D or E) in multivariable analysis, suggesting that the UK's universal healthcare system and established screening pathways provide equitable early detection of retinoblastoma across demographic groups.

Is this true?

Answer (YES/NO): YES